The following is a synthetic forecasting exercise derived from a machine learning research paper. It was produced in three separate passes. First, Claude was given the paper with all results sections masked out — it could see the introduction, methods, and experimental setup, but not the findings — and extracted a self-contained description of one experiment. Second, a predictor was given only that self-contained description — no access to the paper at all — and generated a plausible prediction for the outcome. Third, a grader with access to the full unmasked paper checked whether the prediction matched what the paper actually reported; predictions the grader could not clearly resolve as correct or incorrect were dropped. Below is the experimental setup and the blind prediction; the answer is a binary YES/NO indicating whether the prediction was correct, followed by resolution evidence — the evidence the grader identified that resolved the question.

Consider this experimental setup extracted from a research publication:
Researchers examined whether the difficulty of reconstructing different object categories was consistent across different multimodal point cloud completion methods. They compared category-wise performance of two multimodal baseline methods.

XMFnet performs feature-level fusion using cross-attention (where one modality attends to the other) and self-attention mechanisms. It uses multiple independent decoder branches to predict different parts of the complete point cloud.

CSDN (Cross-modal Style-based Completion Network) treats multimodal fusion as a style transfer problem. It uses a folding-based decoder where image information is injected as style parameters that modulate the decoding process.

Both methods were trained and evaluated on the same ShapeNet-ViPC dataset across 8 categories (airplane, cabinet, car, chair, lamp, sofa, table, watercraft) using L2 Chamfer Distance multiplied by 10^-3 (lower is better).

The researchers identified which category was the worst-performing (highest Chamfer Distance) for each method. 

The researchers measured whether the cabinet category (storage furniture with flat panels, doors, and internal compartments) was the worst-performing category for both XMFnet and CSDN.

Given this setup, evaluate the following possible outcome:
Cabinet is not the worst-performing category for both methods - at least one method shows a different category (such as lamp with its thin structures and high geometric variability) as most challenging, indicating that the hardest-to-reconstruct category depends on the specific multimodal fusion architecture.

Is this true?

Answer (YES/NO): NO